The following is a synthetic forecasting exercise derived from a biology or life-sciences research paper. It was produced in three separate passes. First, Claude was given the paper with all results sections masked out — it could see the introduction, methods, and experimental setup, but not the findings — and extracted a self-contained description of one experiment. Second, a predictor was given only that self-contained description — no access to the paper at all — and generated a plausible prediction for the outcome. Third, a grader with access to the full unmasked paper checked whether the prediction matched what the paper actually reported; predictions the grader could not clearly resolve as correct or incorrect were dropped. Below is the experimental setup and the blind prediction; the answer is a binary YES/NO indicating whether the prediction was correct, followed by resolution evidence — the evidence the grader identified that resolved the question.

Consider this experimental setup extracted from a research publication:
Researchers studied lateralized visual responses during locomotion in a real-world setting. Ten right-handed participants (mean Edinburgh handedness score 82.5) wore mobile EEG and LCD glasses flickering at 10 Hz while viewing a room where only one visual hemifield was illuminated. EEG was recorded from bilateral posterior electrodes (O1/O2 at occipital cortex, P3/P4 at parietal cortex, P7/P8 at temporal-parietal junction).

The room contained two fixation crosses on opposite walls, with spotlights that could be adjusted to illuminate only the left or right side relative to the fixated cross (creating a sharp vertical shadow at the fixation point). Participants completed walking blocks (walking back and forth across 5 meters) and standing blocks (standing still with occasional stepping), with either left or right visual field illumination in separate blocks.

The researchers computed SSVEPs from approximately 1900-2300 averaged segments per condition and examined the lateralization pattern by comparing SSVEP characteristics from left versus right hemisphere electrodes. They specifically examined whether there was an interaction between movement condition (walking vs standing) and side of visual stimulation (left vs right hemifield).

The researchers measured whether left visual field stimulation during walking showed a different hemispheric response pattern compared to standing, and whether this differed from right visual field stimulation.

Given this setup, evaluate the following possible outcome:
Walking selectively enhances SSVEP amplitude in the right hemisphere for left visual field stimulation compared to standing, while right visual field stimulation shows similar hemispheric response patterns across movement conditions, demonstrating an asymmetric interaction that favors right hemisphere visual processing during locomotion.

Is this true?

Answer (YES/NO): NO